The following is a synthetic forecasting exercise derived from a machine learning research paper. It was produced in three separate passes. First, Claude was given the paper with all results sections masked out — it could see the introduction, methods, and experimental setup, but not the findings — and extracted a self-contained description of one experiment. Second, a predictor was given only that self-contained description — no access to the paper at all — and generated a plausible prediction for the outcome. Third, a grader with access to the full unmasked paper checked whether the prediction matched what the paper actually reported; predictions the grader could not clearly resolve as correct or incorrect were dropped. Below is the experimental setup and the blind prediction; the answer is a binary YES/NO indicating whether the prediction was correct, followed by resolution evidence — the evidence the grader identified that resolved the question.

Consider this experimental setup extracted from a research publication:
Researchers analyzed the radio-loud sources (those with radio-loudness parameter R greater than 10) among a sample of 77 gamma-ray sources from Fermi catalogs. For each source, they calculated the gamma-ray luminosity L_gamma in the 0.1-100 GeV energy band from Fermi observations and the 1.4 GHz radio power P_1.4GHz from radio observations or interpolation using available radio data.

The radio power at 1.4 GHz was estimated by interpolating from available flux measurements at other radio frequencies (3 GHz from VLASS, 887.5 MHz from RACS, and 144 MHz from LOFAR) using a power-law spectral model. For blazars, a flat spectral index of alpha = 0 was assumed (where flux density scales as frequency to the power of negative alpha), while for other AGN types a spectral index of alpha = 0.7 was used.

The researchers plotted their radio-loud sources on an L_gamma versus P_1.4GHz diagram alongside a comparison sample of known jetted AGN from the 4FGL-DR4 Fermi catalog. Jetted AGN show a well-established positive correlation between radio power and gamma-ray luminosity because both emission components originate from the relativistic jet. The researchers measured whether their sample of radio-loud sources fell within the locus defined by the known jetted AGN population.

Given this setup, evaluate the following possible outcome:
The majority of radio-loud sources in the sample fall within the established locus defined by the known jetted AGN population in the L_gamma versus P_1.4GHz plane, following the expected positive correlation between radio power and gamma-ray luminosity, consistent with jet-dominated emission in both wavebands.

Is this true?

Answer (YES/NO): YES